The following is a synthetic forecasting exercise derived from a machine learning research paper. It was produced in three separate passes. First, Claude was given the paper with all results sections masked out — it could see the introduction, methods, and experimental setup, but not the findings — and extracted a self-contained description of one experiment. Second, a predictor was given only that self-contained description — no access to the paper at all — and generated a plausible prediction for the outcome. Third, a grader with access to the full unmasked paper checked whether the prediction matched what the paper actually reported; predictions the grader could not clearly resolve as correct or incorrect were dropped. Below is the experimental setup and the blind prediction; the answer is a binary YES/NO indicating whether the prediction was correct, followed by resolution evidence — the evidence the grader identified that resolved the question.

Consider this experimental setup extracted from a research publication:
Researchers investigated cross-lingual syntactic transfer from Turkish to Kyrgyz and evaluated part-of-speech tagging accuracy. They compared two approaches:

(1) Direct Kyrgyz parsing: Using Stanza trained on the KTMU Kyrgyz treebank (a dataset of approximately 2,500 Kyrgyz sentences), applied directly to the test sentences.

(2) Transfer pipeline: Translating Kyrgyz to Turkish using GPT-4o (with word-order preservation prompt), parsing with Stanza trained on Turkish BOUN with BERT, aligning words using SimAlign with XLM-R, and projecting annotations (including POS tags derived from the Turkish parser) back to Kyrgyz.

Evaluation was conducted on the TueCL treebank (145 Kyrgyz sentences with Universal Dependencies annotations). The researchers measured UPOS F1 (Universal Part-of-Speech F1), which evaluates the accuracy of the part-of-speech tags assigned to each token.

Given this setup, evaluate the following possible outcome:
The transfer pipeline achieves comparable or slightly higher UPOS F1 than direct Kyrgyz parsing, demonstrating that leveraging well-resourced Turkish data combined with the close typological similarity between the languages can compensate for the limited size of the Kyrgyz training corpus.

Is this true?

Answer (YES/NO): NO